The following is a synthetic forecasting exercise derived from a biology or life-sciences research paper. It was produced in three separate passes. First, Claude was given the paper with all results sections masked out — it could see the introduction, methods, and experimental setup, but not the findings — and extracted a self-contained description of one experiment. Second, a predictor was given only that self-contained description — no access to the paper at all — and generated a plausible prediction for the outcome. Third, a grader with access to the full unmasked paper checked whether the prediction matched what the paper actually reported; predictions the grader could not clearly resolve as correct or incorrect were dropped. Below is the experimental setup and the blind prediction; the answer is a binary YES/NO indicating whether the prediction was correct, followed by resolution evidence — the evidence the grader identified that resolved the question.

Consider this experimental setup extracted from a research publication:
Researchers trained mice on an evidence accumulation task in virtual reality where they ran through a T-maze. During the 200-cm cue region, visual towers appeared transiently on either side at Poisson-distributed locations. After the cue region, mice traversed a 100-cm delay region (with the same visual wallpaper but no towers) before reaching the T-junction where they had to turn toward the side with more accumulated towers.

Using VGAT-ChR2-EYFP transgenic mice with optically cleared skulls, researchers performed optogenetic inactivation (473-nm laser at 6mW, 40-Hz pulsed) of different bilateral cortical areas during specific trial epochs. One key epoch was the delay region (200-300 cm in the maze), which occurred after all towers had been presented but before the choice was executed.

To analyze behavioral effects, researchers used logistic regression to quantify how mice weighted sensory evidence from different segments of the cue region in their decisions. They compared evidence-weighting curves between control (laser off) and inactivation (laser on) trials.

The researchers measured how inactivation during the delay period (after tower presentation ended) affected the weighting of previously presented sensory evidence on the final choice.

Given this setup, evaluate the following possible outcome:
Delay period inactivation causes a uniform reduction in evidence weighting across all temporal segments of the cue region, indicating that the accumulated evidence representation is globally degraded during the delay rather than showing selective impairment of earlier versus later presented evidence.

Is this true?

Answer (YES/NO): NO